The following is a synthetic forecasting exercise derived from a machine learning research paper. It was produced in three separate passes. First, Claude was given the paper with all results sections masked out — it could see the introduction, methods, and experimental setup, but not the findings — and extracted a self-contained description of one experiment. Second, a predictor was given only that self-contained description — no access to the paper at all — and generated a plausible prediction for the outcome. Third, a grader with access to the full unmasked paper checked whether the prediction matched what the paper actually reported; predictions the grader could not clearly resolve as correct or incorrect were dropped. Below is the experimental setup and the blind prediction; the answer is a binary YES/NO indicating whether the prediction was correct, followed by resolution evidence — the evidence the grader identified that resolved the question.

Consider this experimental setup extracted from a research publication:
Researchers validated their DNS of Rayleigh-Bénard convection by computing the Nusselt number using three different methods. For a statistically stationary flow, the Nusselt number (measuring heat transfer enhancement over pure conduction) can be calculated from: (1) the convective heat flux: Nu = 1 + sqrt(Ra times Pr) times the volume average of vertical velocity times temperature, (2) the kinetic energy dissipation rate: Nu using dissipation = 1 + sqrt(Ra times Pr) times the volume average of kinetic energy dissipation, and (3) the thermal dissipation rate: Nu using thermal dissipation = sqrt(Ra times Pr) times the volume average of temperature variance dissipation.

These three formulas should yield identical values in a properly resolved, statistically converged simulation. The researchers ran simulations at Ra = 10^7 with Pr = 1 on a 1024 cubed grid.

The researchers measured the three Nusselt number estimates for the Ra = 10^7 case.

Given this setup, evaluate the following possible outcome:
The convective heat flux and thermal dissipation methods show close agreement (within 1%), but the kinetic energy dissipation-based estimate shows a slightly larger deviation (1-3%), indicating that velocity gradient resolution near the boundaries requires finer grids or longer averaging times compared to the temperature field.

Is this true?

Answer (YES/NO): NO